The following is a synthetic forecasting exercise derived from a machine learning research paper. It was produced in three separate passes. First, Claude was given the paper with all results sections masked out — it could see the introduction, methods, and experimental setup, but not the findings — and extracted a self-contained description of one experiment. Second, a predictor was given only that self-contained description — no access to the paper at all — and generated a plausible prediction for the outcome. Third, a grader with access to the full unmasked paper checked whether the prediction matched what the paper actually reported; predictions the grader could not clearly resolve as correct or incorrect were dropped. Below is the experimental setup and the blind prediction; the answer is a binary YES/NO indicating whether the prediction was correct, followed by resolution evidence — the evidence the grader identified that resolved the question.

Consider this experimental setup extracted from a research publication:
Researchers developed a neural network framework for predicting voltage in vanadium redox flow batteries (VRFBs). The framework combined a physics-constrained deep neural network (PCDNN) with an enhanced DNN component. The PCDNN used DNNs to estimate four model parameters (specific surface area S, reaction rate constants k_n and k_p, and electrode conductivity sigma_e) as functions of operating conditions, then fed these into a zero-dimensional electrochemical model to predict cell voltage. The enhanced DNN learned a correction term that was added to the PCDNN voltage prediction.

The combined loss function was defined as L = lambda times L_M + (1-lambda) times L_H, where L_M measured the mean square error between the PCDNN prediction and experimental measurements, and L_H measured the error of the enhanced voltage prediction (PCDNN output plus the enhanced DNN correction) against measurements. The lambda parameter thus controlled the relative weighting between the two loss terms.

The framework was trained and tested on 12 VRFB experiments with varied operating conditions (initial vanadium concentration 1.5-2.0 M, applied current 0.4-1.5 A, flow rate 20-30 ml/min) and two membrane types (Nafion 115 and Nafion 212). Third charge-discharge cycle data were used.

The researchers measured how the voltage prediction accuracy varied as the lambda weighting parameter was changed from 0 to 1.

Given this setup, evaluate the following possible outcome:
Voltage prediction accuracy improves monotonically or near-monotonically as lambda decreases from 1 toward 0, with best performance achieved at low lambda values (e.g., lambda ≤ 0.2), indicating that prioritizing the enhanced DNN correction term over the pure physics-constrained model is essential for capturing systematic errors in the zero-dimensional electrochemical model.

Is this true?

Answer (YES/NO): NO